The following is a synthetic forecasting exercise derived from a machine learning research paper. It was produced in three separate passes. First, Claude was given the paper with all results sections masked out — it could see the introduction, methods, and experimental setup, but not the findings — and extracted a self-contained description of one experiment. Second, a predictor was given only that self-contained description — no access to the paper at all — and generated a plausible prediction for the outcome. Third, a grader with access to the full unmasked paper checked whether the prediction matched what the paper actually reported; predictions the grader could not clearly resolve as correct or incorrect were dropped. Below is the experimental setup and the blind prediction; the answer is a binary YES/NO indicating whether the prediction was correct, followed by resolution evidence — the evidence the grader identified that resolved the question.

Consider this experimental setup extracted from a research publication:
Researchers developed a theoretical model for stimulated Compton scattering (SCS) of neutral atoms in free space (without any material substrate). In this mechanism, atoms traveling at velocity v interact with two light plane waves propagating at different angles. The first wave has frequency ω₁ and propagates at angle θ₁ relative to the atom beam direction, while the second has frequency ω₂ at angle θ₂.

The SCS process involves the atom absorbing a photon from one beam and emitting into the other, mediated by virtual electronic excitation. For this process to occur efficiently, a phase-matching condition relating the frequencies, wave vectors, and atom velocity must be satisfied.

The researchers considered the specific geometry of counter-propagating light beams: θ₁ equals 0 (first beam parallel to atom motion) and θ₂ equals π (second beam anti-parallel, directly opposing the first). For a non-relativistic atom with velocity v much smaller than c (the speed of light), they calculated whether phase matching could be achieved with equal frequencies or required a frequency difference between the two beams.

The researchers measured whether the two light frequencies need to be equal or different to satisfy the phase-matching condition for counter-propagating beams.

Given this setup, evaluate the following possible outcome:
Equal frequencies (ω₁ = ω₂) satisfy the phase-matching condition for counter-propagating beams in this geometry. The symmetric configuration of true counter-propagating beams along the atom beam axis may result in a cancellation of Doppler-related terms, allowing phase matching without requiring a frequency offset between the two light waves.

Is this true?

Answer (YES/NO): NO